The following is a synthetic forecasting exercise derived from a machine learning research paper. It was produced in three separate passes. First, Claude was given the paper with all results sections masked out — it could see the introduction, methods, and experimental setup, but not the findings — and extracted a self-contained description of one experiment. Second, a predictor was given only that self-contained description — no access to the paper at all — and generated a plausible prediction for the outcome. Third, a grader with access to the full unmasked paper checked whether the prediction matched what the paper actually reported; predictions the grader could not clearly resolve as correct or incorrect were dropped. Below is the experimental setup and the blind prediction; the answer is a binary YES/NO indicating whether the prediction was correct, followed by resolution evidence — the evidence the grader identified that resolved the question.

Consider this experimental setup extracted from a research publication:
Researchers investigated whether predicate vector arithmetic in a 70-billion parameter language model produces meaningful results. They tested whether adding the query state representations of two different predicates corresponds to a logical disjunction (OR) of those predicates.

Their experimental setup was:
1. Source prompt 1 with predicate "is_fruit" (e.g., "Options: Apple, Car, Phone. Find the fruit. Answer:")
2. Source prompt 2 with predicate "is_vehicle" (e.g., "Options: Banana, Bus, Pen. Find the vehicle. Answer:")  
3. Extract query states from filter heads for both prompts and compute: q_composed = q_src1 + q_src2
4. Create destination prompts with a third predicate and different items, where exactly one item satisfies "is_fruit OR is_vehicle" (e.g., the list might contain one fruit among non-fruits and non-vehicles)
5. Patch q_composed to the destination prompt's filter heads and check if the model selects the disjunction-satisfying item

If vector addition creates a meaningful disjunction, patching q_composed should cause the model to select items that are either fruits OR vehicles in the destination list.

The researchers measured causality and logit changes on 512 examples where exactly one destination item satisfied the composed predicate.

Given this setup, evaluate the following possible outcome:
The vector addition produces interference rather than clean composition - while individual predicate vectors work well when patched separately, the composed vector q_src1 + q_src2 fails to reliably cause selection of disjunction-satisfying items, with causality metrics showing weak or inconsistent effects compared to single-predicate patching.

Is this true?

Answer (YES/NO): NO